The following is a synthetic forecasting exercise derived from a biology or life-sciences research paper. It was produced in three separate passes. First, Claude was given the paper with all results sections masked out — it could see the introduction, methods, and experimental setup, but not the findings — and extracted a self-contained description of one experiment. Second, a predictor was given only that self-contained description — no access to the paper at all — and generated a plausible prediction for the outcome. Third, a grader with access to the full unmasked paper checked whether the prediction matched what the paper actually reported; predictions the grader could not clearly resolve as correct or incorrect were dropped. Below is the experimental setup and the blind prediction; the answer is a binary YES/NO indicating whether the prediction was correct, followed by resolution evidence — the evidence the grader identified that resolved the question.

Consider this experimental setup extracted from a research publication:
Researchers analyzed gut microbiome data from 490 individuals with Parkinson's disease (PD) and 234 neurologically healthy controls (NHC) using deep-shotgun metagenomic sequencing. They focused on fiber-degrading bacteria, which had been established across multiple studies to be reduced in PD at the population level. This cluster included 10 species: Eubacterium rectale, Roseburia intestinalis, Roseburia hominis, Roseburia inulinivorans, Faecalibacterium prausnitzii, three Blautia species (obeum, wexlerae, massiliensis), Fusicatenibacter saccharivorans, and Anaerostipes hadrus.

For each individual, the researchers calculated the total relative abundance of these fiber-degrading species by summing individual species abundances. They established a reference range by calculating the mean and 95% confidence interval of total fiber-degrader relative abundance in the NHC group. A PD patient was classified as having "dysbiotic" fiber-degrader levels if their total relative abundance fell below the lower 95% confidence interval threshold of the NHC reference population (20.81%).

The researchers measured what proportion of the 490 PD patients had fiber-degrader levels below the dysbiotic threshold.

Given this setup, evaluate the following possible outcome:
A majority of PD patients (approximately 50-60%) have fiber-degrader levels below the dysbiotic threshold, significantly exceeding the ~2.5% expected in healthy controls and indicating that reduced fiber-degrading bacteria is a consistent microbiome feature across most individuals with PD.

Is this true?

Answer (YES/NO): NO